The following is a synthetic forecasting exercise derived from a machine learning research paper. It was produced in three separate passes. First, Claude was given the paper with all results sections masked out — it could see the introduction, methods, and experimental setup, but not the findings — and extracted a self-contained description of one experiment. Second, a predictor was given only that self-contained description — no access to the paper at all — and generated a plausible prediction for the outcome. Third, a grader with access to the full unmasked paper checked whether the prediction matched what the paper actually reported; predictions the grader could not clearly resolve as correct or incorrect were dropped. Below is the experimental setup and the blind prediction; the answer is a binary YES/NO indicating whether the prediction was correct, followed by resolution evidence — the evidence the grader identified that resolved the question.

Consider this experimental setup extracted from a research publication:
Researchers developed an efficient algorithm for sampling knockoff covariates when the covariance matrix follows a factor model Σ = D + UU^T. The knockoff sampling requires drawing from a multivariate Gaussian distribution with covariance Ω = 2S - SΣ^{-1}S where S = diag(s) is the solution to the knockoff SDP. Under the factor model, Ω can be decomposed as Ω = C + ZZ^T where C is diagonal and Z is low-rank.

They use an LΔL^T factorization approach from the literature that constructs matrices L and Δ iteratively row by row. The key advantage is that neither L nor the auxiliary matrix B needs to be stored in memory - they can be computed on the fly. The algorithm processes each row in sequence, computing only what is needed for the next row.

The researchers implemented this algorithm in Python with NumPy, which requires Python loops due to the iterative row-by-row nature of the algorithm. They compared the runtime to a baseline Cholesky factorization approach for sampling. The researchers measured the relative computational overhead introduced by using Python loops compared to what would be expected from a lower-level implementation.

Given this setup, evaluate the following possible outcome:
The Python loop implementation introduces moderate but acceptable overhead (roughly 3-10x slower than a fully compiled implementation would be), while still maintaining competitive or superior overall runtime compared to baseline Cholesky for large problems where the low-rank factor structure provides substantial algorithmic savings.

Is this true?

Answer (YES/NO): NO